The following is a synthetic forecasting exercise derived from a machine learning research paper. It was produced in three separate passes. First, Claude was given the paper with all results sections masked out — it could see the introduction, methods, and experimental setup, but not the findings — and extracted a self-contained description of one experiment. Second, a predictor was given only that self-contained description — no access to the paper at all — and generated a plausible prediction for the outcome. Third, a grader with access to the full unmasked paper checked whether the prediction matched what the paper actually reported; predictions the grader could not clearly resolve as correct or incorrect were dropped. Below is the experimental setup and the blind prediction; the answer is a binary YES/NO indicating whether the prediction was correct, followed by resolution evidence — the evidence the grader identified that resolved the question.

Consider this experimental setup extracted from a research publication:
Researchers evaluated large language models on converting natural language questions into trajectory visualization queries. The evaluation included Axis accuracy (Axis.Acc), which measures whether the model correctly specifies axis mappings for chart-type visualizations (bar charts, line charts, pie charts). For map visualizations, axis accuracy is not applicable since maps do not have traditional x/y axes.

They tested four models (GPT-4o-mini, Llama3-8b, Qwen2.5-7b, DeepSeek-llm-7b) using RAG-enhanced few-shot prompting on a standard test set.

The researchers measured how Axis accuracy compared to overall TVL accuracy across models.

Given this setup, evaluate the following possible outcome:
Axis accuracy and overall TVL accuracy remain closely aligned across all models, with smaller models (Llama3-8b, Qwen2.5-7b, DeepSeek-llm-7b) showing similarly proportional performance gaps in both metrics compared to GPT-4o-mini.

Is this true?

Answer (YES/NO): NO